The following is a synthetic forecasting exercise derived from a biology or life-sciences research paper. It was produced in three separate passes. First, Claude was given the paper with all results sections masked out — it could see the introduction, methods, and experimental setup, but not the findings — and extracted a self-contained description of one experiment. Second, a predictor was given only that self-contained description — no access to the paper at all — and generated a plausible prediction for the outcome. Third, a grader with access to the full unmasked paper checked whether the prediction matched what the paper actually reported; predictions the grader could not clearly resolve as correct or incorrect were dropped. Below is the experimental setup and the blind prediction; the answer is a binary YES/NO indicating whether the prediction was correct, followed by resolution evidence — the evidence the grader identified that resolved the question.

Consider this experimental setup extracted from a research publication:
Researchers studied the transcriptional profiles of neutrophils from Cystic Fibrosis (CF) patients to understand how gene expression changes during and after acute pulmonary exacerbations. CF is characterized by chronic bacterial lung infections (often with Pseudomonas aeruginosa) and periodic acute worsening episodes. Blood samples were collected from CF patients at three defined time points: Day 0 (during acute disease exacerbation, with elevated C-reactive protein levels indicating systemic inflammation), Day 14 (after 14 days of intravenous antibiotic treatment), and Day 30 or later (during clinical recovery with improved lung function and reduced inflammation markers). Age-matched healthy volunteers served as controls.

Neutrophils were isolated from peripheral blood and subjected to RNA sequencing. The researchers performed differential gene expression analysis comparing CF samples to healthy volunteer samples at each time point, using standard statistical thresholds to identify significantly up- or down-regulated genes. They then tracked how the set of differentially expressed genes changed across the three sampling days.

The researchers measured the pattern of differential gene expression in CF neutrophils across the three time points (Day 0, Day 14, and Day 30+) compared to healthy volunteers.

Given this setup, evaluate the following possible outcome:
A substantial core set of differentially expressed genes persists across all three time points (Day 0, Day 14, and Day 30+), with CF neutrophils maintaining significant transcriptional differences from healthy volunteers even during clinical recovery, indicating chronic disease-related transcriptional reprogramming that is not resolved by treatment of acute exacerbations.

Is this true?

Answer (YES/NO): NO